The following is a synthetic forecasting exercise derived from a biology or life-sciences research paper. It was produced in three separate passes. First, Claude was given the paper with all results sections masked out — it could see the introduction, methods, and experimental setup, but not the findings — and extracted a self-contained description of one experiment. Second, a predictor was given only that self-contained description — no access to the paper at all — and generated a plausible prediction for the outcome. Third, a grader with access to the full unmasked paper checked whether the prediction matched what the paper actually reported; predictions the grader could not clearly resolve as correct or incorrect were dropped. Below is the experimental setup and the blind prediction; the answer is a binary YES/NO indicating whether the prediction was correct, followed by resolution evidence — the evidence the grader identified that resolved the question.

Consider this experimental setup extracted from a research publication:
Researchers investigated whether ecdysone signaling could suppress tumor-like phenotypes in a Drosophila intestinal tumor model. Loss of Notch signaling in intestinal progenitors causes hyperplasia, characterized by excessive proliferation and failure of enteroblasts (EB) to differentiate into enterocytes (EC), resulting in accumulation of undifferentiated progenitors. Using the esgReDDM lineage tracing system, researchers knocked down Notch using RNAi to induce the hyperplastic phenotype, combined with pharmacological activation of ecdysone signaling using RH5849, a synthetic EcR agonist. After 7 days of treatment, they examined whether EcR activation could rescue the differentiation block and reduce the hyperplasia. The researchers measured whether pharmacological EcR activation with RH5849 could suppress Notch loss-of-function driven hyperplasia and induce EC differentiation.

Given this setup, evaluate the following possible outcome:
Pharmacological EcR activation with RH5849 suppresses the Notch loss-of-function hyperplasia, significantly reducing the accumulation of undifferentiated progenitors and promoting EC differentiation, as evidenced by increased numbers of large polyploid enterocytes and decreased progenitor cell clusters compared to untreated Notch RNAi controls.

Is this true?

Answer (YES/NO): NO